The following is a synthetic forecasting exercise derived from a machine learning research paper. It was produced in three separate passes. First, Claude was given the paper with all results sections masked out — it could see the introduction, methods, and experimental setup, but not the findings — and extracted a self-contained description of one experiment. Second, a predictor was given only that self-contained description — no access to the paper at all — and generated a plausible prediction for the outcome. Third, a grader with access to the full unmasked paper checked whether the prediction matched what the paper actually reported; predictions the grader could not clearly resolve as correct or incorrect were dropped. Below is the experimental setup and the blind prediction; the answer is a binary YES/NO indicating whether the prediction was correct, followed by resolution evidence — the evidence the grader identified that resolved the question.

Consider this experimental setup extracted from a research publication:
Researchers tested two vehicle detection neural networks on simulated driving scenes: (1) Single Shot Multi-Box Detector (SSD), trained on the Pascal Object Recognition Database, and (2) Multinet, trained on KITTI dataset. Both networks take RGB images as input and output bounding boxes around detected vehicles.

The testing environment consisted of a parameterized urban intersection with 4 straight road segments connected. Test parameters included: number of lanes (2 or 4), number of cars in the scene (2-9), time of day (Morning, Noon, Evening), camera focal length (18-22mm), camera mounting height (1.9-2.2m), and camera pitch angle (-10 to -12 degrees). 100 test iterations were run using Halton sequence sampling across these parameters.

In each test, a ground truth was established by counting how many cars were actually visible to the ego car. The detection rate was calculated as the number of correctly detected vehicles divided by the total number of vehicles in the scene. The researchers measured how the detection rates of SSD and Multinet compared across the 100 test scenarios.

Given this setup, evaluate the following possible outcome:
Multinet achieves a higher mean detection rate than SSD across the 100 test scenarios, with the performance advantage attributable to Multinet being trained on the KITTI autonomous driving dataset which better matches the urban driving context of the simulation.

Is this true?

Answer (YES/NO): NO